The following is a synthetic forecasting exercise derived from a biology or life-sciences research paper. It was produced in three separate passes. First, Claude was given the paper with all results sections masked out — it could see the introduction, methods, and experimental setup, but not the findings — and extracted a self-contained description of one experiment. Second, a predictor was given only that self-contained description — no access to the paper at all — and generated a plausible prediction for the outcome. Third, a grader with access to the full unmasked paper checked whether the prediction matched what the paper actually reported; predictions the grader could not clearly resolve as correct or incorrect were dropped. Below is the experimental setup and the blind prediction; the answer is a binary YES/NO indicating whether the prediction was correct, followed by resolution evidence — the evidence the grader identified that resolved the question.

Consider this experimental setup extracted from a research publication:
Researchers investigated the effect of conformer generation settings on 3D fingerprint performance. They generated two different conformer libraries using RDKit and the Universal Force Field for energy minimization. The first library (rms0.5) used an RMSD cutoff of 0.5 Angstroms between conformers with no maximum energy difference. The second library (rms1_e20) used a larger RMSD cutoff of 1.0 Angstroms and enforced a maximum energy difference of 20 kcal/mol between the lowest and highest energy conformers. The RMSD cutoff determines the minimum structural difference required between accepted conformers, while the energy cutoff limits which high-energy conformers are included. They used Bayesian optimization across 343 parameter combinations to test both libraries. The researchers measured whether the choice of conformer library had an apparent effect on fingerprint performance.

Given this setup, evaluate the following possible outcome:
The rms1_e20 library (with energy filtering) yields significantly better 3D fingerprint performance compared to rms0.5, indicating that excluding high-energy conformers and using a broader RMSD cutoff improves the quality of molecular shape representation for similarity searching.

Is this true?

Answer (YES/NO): NO